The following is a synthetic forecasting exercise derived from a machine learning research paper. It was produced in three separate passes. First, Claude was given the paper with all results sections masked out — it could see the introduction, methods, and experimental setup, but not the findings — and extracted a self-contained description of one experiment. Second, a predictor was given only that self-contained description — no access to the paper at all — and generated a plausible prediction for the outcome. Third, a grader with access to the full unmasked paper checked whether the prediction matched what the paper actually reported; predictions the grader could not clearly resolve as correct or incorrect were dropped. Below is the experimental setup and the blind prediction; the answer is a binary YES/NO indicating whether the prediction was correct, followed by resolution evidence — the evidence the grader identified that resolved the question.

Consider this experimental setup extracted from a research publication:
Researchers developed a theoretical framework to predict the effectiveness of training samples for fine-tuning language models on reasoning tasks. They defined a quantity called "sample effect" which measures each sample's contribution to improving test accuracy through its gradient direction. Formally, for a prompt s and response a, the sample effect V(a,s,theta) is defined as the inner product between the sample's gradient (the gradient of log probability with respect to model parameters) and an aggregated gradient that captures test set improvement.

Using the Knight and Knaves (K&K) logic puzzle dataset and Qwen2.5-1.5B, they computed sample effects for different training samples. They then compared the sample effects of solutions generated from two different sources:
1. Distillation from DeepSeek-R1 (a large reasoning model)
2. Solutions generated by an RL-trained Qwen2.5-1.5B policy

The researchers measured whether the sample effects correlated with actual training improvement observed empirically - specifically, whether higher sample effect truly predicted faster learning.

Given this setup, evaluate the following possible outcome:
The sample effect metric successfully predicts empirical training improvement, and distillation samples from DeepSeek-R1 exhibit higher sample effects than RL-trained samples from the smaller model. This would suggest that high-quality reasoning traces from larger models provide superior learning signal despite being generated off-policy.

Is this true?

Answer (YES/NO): NO